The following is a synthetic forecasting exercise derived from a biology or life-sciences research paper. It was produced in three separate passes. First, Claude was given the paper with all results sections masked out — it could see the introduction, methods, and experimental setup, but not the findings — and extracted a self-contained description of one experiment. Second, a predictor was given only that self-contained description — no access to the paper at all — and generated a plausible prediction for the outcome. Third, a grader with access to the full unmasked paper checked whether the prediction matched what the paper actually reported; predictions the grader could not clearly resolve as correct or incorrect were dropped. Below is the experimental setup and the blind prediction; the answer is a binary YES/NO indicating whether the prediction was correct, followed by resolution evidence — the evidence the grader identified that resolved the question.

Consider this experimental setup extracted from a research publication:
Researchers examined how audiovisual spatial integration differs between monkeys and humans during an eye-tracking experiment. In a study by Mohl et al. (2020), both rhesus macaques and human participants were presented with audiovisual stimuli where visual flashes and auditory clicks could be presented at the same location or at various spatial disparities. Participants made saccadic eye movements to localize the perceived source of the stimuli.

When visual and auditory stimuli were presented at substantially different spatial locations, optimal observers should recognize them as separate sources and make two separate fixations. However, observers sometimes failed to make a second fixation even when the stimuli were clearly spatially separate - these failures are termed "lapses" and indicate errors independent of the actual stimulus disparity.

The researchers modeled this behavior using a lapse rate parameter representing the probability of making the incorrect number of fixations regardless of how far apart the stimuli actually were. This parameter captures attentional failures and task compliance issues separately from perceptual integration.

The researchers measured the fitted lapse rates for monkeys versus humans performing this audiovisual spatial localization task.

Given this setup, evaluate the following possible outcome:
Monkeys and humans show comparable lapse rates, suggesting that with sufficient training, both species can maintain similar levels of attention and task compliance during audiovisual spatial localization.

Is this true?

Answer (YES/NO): NO